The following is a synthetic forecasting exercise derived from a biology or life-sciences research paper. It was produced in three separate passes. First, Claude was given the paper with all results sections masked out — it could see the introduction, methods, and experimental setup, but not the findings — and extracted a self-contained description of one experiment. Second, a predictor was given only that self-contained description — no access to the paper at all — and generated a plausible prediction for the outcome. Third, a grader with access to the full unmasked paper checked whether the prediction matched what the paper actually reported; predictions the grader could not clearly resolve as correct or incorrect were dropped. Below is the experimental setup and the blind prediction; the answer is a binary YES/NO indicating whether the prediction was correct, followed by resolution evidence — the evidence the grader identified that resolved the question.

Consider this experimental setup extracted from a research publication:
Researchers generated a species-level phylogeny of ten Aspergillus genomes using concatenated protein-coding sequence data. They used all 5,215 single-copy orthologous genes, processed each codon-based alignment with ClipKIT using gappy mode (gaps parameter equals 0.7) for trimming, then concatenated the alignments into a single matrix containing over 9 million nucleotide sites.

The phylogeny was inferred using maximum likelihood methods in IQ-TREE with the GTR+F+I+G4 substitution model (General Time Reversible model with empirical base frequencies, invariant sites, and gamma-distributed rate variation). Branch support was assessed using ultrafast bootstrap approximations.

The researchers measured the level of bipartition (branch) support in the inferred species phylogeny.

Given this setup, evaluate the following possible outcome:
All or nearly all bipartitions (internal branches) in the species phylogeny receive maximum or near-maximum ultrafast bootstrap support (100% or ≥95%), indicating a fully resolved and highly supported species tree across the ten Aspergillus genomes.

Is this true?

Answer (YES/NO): YES